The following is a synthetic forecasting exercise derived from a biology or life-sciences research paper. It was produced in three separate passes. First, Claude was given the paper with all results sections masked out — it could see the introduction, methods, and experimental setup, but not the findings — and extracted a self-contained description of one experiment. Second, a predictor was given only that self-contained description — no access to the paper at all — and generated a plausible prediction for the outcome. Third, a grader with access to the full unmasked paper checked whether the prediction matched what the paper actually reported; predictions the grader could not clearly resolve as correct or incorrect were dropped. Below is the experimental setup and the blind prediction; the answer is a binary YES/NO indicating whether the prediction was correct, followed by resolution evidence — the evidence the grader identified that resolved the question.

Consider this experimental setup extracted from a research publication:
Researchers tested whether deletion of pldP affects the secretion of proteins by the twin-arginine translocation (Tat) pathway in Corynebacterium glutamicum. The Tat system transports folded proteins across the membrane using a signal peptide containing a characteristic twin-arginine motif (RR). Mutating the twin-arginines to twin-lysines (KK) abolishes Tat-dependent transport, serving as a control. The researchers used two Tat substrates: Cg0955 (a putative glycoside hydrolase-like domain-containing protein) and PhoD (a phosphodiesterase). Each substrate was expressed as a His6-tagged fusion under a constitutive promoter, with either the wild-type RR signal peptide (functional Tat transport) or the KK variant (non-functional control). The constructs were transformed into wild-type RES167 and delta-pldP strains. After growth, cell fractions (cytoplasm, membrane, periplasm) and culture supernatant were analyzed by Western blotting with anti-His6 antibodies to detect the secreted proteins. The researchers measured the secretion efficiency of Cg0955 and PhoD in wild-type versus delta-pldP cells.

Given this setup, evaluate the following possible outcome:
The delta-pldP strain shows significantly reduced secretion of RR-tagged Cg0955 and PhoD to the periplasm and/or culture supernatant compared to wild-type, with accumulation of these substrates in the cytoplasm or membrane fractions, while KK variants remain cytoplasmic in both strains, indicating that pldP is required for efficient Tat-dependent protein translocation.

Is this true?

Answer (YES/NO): NO